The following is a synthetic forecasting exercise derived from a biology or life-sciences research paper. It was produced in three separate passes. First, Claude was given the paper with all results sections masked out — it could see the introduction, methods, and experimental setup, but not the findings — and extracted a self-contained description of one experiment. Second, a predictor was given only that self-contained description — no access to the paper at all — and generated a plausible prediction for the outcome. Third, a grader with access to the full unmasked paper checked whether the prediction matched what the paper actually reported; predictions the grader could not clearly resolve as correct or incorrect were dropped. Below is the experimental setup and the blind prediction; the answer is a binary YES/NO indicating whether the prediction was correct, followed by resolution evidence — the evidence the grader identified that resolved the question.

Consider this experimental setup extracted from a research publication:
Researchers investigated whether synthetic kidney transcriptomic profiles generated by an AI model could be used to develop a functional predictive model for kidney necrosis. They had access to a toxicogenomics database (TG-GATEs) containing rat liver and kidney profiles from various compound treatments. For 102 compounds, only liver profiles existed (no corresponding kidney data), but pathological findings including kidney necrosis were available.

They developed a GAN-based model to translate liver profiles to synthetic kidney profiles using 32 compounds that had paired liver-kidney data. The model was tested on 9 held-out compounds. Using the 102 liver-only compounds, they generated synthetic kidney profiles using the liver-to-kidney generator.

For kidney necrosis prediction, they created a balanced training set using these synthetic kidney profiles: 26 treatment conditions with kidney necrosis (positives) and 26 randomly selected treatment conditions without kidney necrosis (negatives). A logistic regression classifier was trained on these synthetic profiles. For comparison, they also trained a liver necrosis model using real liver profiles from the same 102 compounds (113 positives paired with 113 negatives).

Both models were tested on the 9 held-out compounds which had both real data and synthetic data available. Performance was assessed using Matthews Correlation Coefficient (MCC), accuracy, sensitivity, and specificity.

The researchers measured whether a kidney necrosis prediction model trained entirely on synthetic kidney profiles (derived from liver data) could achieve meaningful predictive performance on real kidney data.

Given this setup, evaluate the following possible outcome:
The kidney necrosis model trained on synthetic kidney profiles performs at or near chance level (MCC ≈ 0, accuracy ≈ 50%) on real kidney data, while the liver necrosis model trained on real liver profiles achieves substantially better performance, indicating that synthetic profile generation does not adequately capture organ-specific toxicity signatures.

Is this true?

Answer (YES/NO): NO